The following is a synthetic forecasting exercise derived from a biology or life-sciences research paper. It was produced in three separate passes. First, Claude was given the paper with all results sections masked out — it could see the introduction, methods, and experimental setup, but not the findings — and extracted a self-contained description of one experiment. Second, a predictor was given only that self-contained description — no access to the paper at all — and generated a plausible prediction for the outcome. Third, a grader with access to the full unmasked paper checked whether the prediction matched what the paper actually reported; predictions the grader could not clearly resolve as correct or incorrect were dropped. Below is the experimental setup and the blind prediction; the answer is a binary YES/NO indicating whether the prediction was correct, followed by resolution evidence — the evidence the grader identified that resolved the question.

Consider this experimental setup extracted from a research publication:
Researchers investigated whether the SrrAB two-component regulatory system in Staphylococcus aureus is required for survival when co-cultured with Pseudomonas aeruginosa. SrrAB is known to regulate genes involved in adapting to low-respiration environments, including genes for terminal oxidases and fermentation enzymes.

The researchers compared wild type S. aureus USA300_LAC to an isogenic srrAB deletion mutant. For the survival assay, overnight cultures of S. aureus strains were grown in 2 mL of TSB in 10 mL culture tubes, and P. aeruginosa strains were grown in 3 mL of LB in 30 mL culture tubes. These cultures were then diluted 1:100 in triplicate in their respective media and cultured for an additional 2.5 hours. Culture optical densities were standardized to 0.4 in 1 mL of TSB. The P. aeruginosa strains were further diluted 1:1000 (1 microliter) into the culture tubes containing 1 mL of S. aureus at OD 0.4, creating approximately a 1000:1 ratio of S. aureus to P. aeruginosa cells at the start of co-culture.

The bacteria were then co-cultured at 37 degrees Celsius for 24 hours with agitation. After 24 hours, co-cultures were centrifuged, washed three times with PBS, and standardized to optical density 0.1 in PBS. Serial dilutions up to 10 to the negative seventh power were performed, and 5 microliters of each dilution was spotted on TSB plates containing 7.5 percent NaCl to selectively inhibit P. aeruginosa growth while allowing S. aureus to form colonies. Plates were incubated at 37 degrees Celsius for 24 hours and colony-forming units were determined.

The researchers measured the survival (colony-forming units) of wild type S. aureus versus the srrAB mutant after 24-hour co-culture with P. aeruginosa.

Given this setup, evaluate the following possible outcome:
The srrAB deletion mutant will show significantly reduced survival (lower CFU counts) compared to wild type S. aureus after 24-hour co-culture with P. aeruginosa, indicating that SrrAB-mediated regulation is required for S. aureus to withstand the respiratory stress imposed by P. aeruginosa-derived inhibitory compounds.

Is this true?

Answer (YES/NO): YES